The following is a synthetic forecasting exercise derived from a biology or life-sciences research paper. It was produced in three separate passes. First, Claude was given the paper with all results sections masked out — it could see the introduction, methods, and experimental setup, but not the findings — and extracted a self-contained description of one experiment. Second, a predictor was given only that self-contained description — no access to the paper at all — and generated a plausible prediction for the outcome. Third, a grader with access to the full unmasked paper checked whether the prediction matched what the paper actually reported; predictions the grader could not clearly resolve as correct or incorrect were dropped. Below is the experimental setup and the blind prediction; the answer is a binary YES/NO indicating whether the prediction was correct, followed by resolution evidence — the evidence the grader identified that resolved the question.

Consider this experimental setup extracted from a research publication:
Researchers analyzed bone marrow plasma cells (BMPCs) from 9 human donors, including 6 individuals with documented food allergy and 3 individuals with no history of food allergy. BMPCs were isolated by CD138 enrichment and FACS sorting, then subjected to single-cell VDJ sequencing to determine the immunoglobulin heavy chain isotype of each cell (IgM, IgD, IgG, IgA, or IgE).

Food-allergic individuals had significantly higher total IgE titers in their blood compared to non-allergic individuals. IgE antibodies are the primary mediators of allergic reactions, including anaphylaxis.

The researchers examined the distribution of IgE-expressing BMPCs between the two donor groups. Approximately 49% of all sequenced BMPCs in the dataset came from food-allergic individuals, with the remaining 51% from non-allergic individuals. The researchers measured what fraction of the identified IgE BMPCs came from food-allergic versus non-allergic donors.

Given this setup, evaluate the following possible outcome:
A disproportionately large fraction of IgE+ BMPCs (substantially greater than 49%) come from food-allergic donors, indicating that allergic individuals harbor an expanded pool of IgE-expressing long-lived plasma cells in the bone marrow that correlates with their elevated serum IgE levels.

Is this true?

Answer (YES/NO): YES